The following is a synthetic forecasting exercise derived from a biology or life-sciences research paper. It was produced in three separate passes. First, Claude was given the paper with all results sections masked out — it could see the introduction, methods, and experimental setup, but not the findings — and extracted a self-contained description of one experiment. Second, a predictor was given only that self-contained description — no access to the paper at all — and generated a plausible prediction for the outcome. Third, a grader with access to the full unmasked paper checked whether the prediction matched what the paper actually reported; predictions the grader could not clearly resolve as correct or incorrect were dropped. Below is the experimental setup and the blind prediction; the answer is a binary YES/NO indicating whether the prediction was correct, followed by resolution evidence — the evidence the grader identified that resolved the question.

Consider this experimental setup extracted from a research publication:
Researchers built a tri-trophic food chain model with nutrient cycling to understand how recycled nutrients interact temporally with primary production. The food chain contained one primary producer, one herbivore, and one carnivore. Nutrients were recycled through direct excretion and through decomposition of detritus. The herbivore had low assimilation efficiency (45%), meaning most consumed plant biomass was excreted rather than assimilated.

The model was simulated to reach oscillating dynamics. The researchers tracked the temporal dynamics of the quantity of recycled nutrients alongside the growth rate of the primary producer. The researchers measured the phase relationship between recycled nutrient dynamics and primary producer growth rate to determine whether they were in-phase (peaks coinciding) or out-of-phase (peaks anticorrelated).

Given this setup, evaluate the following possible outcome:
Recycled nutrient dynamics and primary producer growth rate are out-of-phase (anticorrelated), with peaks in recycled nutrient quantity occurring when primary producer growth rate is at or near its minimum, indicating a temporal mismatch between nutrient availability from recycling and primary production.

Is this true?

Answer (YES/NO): YES